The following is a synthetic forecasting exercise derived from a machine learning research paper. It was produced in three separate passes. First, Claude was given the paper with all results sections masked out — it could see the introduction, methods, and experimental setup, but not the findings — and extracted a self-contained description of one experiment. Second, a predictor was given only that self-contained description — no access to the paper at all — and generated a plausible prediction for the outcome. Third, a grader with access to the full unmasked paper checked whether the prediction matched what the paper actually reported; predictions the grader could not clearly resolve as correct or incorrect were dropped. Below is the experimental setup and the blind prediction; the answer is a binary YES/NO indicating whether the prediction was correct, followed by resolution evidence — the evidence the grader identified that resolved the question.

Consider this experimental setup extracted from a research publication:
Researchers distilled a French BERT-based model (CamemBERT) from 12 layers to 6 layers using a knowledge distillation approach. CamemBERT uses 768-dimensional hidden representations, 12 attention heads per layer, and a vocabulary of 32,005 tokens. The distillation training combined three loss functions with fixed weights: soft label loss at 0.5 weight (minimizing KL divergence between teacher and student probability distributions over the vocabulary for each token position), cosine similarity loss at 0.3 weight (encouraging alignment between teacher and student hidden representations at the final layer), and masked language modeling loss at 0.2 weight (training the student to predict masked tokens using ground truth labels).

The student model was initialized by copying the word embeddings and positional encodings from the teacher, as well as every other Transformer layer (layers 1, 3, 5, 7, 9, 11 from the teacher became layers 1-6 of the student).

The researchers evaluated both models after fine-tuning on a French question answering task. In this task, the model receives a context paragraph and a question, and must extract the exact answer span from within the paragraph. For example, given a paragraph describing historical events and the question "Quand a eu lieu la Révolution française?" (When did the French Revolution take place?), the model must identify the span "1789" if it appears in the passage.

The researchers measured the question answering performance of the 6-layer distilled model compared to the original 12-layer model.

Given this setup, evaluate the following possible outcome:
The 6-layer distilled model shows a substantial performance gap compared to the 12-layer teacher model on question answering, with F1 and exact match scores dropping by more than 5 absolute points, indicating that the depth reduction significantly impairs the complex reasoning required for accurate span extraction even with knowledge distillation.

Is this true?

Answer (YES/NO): YES